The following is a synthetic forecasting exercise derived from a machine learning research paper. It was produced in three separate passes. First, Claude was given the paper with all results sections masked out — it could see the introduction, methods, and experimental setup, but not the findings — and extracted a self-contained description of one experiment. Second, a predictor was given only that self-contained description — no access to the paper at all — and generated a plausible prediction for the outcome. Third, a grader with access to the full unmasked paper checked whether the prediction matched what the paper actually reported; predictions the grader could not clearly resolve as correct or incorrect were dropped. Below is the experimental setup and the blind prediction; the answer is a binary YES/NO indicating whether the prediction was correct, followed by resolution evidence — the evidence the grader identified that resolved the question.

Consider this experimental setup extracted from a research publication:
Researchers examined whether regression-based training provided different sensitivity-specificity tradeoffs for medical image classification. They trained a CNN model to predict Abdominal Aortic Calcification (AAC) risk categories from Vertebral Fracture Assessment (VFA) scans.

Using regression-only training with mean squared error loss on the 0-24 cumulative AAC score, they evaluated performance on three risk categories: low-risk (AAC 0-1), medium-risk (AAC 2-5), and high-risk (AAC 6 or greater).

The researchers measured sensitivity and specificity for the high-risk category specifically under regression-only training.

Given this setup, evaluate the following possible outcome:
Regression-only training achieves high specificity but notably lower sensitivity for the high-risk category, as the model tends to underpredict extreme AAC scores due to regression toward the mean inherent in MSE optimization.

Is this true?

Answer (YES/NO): YES